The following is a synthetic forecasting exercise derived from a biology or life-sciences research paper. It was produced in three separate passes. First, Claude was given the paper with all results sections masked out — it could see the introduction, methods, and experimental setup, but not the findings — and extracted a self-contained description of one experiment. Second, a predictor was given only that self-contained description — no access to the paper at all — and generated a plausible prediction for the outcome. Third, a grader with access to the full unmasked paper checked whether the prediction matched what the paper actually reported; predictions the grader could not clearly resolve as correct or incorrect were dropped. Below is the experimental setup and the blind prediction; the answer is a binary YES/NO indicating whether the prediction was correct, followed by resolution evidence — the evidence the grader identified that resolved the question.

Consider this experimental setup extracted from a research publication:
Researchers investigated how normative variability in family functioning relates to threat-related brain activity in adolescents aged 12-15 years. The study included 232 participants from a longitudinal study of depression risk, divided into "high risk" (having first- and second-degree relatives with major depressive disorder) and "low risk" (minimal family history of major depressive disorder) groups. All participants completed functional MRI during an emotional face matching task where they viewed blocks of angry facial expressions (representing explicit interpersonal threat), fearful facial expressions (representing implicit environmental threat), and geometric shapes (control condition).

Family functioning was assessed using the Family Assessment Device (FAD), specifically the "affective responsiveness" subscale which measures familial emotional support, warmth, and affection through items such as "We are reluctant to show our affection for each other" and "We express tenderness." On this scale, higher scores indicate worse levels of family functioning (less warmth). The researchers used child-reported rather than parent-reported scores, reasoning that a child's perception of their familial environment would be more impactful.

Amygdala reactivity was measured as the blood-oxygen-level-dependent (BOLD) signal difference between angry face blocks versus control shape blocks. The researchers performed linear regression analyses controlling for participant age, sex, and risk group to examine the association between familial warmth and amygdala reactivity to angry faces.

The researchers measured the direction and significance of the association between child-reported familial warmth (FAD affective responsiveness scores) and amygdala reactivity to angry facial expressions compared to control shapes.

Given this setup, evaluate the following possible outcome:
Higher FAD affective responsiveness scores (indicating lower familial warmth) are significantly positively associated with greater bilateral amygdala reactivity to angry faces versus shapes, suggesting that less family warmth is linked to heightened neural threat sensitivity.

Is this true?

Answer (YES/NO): NO